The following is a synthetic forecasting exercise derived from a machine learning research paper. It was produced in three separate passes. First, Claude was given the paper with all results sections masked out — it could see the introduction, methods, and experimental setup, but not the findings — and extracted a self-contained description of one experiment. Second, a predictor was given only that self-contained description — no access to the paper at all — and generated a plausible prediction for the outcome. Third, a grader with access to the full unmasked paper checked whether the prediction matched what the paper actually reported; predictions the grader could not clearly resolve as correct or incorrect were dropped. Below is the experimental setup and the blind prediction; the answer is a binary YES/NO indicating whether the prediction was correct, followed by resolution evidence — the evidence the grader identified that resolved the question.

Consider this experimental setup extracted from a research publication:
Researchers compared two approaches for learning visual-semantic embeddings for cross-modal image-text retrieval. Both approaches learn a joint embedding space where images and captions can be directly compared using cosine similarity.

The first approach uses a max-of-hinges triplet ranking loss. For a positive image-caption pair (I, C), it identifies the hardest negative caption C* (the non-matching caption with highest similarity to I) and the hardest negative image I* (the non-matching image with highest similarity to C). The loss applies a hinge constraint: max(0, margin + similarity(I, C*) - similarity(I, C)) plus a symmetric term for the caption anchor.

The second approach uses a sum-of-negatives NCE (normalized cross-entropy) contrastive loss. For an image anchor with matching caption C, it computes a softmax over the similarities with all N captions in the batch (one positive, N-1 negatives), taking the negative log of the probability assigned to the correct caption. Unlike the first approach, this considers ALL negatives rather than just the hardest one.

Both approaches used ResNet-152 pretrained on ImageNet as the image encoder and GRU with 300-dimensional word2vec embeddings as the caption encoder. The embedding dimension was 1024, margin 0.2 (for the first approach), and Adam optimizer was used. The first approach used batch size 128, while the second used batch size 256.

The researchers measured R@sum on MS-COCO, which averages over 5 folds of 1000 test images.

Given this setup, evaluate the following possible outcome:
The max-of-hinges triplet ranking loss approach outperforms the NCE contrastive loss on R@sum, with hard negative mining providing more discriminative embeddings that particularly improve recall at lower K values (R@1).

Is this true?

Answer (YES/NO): YES